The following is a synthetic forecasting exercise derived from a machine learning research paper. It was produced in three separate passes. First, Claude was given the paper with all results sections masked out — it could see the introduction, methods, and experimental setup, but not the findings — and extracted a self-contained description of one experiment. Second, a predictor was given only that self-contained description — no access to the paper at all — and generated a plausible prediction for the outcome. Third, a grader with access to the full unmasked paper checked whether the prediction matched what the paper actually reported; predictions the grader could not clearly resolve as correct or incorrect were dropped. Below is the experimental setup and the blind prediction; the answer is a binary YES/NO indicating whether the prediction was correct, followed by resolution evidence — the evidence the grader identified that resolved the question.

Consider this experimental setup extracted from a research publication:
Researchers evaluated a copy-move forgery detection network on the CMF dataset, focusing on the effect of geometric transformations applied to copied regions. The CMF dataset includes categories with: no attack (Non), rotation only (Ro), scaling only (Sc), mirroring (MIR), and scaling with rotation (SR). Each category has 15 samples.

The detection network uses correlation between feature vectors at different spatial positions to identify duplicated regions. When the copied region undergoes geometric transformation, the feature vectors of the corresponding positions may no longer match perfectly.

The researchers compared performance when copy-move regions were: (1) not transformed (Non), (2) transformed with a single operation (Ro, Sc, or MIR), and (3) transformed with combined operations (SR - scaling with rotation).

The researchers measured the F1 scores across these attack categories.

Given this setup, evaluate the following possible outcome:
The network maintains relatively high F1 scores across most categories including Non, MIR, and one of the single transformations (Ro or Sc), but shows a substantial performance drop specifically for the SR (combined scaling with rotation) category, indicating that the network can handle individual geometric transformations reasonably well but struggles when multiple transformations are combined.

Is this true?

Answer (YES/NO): NO